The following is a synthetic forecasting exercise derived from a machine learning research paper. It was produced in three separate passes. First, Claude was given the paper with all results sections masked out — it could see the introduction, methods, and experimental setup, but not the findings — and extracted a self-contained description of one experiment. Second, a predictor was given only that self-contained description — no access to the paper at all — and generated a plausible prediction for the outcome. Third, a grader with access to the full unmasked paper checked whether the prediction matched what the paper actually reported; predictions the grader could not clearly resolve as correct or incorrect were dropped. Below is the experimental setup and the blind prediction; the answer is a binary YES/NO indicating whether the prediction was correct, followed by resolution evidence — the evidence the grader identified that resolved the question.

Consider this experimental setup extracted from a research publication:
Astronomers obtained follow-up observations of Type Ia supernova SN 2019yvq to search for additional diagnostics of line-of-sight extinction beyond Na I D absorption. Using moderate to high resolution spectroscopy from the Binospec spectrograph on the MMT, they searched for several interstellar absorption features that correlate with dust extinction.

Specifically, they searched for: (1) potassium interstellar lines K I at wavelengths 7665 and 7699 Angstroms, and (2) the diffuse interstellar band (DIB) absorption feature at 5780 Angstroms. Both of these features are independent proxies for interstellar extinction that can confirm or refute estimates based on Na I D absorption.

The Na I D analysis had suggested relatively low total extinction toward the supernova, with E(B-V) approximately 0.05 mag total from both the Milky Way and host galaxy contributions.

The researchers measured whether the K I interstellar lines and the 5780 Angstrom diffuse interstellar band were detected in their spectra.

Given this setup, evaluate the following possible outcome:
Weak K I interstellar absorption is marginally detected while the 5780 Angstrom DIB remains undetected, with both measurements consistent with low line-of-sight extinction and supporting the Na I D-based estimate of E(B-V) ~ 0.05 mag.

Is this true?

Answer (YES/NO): NO